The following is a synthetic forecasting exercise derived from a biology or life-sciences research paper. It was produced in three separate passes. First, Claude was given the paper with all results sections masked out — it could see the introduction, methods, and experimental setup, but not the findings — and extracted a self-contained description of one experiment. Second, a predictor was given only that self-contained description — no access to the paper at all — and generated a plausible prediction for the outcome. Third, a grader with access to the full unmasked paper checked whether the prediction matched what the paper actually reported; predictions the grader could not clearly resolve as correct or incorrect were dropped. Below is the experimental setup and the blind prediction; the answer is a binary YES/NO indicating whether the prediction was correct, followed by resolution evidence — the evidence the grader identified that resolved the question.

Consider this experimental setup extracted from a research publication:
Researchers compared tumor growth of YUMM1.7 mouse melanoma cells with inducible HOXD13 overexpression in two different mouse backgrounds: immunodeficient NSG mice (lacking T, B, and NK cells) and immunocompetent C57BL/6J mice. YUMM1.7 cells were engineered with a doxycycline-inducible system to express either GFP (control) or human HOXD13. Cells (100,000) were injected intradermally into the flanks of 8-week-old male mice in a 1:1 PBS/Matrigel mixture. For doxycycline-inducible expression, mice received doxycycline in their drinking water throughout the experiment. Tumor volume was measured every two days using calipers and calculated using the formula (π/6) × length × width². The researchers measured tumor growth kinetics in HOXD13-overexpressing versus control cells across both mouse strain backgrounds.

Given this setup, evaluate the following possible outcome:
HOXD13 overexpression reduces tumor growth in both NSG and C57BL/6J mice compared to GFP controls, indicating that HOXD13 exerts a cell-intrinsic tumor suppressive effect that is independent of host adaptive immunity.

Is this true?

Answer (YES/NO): NO